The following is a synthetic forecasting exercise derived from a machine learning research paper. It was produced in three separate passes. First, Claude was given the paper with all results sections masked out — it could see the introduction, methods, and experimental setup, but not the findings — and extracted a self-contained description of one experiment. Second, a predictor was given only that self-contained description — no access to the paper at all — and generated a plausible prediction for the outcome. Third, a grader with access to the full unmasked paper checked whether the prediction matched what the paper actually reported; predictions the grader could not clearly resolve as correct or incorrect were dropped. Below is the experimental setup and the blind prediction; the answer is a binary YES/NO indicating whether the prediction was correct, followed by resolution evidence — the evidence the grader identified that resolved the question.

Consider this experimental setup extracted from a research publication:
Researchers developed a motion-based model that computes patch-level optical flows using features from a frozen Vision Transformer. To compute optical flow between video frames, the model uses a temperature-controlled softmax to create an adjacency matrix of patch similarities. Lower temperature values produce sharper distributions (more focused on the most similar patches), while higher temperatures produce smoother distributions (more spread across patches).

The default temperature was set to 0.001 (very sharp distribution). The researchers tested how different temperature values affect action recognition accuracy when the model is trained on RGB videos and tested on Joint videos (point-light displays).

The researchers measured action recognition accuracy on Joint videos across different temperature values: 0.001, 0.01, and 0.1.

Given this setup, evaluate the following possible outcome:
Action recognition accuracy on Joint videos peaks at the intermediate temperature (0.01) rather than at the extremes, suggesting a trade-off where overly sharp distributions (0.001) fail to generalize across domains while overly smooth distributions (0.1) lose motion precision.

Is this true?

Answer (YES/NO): NO